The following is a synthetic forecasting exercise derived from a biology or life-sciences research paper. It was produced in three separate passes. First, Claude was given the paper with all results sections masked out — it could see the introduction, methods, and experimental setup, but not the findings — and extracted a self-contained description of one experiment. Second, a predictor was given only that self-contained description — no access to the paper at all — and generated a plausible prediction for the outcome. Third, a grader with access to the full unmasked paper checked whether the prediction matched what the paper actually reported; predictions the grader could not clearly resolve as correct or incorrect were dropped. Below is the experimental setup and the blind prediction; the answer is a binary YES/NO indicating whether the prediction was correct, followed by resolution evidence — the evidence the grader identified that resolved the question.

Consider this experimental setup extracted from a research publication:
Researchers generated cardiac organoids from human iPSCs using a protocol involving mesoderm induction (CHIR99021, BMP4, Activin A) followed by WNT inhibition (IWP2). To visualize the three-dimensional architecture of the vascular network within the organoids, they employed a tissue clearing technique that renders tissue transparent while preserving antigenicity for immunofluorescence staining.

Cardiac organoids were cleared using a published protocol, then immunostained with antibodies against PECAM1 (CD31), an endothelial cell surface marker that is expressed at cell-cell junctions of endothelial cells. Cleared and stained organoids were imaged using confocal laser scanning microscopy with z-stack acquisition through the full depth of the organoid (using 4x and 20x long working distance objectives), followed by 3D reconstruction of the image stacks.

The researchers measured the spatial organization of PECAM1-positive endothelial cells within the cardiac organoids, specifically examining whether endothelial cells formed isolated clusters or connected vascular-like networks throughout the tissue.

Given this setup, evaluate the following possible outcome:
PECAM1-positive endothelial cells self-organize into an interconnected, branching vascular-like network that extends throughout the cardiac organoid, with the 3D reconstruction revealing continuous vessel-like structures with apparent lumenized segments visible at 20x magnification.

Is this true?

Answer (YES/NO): YES